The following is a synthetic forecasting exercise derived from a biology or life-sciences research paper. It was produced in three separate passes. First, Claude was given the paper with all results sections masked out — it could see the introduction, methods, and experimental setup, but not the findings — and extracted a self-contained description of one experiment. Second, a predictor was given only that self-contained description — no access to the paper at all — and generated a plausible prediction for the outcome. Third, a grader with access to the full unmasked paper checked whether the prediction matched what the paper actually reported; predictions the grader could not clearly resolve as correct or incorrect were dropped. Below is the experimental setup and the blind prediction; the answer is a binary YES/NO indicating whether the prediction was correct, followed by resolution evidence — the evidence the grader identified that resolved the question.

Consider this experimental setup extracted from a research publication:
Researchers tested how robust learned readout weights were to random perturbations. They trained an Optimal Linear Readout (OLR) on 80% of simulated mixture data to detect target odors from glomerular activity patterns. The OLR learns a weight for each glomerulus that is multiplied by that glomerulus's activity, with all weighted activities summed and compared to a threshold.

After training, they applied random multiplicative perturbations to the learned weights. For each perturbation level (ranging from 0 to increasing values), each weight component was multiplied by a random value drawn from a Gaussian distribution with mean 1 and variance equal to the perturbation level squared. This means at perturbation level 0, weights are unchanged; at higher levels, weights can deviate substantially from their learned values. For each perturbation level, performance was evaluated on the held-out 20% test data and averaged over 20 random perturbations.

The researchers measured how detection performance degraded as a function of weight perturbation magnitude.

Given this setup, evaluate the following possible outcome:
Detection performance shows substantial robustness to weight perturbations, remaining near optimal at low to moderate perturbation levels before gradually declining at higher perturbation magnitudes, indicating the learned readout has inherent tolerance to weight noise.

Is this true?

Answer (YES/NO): YES